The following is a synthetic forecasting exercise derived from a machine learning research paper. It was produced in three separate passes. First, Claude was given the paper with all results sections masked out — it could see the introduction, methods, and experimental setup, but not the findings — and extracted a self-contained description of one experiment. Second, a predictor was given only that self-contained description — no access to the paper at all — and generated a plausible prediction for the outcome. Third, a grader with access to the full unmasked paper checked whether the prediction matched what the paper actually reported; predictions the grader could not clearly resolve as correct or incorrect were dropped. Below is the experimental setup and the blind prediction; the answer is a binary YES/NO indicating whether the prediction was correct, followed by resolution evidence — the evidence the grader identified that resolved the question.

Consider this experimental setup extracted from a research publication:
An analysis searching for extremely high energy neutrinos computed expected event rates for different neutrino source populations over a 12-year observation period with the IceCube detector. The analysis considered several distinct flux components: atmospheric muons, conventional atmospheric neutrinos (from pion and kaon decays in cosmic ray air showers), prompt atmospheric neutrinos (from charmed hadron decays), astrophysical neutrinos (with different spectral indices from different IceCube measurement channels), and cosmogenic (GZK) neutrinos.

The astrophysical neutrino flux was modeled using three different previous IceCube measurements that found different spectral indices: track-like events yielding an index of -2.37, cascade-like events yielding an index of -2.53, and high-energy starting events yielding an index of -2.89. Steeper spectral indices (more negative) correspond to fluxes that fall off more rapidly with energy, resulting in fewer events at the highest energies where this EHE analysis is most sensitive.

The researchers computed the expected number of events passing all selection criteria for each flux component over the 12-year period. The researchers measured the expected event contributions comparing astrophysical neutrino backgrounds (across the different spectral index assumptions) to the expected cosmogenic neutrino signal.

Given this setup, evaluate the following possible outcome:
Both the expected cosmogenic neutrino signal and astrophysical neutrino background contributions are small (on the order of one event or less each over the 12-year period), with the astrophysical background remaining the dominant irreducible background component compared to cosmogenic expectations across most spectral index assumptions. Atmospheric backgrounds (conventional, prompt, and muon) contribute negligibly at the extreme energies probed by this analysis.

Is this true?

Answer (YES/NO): NO